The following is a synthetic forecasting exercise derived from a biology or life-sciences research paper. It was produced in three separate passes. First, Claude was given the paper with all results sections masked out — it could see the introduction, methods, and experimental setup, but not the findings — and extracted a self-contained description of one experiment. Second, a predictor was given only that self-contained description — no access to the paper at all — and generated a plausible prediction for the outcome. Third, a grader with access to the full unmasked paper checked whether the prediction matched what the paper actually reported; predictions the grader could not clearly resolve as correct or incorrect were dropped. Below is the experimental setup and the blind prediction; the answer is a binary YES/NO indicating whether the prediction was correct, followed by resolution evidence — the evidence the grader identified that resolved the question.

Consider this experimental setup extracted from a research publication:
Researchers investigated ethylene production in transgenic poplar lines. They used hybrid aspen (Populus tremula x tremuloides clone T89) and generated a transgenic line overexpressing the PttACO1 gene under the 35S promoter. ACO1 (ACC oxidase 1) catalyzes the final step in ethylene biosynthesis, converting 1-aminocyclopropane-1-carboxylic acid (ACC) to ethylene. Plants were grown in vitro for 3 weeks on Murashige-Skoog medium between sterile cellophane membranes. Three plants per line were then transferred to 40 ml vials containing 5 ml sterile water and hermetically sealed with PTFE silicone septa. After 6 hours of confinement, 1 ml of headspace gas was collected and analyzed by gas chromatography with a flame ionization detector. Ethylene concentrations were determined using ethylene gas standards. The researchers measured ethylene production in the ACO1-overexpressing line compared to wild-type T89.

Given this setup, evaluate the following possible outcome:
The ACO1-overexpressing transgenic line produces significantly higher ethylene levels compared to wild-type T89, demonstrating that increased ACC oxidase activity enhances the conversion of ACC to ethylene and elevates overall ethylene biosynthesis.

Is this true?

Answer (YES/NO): NO